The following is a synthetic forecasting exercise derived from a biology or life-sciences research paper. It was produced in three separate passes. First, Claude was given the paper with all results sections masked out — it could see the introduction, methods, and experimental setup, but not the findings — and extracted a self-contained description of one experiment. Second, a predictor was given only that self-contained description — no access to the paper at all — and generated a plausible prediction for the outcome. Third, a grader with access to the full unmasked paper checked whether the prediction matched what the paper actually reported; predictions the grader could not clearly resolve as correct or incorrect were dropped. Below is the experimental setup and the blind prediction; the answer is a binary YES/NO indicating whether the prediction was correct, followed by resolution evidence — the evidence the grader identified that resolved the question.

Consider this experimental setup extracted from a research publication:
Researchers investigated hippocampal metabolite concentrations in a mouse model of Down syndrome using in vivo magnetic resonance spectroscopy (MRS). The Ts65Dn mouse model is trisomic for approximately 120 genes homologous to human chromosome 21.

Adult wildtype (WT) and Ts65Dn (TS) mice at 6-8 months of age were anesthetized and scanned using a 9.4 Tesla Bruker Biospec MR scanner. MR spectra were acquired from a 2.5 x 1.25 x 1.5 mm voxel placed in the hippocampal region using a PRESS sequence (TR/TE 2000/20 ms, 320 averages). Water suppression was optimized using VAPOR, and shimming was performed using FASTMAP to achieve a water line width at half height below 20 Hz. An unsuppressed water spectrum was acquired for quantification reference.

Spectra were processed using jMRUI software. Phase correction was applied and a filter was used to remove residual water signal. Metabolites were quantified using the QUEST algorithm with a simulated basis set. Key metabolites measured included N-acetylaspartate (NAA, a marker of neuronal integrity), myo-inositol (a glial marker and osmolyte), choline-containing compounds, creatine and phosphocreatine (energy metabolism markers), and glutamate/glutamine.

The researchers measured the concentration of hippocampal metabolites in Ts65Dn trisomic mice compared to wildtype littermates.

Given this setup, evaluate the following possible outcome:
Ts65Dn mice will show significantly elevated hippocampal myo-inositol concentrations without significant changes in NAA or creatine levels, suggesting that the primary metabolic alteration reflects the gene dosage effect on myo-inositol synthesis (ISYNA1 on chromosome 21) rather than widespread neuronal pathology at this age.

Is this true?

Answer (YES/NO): NO